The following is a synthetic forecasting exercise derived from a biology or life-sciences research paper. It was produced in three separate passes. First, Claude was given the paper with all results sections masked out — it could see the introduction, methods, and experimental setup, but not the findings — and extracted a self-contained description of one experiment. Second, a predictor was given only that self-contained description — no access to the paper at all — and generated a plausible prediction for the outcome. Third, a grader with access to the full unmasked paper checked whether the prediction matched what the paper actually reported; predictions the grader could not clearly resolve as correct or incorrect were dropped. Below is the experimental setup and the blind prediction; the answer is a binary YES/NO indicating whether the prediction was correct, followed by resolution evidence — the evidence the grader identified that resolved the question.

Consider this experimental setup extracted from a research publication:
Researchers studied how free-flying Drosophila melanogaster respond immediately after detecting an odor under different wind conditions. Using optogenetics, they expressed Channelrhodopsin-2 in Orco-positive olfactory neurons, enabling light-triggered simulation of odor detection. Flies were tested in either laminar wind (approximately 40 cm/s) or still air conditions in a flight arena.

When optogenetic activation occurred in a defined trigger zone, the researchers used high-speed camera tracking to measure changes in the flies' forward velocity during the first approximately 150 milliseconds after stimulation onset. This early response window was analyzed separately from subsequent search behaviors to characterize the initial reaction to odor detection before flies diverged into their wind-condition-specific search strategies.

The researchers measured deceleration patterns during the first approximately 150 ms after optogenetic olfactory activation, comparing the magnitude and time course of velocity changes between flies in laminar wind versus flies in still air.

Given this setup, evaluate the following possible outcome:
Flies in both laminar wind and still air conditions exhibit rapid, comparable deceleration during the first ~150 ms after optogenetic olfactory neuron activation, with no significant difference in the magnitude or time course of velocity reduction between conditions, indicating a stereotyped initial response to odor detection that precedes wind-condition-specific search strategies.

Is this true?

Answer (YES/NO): YES